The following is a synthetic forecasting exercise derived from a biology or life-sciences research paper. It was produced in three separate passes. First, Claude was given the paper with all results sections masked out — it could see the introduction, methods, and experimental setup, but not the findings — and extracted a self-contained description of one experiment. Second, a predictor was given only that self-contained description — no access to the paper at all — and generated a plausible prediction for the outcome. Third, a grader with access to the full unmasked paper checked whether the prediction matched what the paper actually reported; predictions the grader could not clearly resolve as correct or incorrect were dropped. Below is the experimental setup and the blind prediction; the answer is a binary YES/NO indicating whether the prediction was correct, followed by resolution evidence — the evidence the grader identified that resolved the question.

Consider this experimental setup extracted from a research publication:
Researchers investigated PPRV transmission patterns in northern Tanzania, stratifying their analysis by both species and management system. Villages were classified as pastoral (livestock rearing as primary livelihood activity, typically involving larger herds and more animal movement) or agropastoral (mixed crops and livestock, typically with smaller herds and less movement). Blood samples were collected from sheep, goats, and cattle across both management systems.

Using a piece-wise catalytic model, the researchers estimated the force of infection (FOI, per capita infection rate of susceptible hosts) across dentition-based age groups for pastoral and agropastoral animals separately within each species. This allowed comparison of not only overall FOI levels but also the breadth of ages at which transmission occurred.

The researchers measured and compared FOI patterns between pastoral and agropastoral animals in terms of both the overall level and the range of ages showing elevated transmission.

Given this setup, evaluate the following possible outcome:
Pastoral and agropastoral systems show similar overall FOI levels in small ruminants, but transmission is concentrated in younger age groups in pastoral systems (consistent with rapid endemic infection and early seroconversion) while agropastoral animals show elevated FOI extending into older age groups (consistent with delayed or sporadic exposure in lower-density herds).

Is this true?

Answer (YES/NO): NO